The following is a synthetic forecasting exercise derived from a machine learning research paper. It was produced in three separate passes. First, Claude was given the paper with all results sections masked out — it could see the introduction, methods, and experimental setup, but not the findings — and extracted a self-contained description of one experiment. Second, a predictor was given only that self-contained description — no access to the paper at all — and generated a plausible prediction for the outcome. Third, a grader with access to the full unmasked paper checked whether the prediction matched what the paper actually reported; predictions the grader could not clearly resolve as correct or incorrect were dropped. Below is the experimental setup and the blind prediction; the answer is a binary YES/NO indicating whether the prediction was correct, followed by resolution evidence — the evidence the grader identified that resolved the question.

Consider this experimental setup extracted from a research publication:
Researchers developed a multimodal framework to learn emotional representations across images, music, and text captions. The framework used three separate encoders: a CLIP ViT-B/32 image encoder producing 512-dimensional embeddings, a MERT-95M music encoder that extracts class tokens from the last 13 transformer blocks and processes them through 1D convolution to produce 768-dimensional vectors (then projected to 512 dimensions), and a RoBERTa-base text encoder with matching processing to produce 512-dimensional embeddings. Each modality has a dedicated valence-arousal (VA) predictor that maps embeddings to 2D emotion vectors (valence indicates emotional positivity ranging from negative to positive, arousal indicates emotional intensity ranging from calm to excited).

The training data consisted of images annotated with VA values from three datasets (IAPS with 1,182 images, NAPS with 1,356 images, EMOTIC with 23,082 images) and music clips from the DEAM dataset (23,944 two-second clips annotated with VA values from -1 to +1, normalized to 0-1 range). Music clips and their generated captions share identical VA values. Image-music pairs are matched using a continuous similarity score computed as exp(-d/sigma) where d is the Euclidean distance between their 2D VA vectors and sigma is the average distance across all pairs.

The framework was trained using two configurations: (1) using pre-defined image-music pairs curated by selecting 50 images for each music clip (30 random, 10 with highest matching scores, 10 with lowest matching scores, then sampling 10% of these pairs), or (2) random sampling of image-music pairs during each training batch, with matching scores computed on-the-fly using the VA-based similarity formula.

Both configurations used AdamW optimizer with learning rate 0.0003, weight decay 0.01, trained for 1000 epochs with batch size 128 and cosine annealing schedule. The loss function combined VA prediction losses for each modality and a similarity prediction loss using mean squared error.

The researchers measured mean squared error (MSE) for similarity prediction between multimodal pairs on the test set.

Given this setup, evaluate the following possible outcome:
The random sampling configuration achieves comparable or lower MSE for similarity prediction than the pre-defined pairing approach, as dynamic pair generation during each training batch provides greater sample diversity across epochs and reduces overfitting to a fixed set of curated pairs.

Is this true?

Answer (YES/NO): YES